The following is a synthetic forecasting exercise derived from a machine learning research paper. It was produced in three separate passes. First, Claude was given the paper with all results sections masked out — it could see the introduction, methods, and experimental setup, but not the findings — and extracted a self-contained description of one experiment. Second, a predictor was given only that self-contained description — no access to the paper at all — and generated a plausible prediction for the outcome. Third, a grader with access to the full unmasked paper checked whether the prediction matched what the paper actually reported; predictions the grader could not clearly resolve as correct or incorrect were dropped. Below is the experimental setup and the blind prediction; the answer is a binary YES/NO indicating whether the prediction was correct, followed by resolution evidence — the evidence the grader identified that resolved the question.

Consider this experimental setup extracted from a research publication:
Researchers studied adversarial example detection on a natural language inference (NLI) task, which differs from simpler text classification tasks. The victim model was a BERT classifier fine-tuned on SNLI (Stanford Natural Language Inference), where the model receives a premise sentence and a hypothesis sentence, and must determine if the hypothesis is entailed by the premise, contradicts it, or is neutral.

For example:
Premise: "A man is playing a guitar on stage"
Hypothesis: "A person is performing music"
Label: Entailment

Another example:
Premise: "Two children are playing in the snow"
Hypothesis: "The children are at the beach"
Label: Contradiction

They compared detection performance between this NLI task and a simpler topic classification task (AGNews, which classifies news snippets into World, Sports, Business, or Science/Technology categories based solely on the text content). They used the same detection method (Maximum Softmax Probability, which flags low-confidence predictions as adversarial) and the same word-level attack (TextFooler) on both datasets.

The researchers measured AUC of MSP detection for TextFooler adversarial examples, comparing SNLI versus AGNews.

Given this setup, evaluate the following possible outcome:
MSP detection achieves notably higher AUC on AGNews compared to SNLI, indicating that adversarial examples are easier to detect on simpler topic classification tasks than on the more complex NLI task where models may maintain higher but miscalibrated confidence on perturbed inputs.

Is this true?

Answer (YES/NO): YES